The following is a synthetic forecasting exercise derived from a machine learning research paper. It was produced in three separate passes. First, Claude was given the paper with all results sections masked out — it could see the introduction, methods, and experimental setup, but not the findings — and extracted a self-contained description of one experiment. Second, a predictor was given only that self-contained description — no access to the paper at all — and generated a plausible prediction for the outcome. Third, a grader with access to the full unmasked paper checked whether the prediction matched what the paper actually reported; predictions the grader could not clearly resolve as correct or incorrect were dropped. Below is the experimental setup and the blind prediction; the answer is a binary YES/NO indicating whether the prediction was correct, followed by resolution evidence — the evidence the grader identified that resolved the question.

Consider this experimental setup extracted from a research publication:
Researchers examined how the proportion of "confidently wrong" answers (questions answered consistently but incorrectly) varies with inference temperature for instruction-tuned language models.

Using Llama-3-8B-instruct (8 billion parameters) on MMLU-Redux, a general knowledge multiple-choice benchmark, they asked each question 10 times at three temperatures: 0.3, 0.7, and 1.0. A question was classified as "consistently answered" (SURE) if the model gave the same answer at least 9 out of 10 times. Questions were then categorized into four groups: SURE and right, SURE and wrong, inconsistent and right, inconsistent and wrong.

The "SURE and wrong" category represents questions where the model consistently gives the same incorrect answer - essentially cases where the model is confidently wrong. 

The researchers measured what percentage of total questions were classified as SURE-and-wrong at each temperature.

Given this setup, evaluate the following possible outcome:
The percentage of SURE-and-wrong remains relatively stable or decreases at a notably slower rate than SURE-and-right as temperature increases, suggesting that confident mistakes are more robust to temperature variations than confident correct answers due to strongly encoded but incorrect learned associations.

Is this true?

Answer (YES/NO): NO